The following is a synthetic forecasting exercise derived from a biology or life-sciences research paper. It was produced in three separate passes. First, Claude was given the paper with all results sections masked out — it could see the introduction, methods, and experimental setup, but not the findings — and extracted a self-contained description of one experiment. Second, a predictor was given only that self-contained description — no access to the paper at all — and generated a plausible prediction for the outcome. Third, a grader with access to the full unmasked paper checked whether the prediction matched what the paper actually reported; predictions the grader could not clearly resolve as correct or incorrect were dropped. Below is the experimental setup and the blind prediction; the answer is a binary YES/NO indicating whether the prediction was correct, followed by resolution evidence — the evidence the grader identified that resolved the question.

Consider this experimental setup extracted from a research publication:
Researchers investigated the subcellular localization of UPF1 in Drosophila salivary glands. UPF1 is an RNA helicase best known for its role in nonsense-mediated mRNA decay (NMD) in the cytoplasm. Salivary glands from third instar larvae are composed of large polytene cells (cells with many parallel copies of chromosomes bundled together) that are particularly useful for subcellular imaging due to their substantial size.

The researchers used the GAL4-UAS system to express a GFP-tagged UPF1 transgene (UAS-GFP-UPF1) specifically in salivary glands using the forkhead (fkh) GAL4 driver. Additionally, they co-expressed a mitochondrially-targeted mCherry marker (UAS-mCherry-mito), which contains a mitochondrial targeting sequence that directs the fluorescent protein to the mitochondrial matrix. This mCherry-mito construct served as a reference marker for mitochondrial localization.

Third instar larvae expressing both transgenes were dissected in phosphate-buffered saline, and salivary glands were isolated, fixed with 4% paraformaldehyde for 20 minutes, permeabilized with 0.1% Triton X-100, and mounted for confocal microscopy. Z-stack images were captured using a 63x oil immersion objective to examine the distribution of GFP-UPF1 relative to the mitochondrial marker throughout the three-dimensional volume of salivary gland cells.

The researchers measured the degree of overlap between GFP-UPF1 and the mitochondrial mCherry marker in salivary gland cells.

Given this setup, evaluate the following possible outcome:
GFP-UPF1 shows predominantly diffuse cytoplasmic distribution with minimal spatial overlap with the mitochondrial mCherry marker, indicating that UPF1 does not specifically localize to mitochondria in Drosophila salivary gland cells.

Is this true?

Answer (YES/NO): NO